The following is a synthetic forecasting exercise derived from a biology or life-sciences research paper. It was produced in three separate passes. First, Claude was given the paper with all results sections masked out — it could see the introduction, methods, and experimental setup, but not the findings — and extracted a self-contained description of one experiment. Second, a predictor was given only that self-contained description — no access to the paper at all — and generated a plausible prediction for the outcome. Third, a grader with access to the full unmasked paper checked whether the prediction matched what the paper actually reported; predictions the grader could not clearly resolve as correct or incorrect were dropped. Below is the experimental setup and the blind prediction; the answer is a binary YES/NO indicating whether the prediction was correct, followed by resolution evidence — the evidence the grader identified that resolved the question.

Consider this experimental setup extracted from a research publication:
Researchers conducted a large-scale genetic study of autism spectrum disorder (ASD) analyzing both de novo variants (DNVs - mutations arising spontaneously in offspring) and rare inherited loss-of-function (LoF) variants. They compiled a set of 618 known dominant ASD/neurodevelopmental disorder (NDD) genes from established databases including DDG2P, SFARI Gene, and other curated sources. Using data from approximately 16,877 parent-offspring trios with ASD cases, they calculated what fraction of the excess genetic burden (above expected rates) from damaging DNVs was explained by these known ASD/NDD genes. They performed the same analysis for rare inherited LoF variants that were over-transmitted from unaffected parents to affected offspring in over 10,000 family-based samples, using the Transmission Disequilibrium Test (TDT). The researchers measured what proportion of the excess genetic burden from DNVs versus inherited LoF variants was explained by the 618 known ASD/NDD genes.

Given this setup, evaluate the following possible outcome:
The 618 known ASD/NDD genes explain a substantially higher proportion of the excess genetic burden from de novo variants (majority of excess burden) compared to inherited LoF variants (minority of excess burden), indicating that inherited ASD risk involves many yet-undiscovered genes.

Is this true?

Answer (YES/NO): YES